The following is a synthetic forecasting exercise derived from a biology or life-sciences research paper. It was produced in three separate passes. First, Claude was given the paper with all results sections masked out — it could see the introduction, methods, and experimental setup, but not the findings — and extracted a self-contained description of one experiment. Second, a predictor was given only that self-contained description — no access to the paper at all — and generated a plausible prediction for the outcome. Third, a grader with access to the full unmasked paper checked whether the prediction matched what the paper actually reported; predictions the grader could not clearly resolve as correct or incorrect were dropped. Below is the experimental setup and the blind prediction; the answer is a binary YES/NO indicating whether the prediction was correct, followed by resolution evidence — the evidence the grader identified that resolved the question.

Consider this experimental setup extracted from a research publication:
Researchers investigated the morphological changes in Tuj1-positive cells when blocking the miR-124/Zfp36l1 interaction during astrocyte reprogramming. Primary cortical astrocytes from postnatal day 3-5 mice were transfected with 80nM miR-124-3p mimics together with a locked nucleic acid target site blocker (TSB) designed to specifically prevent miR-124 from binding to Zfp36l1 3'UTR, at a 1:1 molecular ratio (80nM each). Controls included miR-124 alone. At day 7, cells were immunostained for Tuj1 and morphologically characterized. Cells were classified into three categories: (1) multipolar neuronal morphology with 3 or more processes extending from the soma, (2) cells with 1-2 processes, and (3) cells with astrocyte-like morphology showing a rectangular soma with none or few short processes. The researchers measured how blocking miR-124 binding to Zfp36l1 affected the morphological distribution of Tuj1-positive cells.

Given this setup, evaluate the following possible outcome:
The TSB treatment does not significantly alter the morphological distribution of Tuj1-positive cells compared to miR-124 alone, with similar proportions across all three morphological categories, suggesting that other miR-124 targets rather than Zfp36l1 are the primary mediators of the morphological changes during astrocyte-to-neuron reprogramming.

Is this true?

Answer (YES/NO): NO